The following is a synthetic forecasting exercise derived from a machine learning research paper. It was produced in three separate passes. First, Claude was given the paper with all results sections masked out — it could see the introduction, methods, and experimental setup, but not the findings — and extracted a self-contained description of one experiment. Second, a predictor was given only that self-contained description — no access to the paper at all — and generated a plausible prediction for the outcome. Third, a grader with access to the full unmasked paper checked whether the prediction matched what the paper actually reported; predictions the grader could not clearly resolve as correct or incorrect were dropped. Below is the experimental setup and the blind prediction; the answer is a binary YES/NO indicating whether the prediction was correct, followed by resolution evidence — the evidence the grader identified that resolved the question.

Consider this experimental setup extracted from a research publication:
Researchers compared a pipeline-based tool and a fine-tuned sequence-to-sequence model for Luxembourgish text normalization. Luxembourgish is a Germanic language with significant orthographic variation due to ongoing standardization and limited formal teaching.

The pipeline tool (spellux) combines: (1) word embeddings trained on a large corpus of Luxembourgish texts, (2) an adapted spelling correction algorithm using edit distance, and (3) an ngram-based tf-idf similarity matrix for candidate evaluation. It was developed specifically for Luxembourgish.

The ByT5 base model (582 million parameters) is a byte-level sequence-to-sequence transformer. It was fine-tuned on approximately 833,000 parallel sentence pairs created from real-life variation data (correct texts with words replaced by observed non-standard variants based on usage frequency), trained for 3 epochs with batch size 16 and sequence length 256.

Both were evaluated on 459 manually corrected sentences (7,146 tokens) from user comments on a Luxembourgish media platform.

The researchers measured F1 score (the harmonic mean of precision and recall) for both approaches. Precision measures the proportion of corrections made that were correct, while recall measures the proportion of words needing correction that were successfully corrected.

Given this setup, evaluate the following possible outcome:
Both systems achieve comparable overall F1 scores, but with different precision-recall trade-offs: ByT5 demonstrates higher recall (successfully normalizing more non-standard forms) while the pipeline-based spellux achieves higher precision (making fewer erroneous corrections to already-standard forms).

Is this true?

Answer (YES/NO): YES